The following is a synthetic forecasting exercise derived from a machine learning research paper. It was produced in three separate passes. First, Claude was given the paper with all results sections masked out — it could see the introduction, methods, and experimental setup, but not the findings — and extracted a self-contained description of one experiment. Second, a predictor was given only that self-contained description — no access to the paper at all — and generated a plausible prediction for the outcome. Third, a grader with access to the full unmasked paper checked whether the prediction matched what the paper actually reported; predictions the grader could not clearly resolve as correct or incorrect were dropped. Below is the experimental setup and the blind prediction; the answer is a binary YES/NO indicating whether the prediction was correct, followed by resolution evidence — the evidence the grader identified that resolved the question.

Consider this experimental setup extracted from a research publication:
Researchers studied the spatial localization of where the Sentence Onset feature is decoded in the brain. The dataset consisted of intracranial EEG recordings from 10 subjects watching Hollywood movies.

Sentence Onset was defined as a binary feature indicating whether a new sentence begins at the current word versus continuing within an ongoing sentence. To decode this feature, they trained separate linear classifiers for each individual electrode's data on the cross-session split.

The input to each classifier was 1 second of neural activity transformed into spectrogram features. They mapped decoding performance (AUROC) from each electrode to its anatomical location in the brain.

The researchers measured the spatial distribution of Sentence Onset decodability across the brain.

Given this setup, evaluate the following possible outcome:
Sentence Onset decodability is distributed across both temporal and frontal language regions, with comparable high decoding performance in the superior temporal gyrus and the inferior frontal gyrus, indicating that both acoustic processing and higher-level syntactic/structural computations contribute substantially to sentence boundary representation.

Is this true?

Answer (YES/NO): NO